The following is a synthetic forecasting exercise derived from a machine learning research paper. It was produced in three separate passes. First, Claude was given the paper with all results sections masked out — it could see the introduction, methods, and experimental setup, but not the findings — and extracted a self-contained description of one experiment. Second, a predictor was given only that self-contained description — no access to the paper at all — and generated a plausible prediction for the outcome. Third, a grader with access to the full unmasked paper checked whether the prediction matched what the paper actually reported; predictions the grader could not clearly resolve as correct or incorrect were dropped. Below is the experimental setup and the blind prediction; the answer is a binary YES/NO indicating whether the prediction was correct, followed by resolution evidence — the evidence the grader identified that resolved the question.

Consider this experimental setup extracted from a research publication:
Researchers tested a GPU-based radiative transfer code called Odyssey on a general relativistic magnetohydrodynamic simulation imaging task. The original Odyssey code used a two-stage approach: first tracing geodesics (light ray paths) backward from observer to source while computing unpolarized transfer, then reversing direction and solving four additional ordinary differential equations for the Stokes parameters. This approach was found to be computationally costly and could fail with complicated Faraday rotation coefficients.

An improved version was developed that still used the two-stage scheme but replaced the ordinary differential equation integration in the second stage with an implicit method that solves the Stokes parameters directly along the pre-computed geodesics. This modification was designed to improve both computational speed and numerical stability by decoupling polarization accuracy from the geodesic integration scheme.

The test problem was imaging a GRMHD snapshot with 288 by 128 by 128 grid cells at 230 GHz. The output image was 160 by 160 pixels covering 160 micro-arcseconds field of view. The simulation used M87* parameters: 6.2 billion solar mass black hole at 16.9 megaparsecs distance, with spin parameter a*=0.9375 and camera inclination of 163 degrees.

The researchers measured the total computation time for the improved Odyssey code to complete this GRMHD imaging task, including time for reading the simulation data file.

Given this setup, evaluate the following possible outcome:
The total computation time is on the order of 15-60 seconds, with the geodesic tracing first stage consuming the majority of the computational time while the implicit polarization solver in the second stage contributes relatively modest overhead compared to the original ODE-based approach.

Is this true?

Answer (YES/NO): NO